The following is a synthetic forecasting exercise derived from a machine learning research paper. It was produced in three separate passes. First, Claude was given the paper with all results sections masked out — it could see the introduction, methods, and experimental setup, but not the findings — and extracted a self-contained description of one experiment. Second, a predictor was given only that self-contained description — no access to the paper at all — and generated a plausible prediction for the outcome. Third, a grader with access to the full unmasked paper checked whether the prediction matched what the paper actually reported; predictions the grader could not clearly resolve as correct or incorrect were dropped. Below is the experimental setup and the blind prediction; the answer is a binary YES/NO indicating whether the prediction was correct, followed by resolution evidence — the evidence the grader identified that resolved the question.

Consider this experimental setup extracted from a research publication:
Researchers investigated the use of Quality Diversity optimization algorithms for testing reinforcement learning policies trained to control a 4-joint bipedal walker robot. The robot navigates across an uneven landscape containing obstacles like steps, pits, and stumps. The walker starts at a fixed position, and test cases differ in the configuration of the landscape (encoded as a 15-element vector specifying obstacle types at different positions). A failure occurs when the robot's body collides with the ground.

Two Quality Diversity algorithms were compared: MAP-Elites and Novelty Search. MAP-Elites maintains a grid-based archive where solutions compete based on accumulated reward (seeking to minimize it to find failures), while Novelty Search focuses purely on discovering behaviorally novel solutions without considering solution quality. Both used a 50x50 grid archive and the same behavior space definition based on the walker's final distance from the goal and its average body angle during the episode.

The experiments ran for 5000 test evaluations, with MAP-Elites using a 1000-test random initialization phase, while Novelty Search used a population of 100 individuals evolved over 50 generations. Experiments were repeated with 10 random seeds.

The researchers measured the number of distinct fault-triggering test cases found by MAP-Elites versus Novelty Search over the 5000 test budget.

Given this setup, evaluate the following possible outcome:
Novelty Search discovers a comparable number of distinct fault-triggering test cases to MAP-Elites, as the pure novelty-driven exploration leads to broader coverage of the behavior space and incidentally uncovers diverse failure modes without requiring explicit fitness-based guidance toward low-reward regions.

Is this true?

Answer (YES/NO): NO